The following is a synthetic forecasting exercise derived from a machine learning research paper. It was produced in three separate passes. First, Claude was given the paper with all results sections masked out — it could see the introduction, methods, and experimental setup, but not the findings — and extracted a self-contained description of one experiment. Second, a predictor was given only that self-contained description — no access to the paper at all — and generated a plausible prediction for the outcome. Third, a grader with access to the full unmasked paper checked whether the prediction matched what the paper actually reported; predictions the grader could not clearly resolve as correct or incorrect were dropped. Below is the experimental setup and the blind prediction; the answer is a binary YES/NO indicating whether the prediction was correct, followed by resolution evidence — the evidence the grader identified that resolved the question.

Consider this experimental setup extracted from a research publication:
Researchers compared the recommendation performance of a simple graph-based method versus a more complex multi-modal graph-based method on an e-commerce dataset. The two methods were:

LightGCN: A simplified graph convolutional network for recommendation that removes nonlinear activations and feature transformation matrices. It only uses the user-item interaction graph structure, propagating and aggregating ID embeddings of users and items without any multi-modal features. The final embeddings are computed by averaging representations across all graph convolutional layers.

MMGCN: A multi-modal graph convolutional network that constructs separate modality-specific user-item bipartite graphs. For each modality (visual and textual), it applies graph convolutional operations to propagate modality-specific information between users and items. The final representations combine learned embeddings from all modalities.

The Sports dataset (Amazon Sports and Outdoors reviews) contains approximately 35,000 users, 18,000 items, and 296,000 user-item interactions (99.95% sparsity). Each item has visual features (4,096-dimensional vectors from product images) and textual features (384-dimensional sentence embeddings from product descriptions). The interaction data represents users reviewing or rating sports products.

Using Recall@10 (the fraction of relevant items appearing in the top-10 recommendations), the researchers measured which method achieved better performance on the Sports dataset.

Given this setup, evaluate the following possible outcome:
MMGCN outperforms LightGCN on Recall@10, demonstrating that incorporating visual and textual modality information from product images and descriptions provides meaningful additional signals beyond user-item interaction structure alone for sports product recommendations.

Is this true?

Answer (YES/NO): NO